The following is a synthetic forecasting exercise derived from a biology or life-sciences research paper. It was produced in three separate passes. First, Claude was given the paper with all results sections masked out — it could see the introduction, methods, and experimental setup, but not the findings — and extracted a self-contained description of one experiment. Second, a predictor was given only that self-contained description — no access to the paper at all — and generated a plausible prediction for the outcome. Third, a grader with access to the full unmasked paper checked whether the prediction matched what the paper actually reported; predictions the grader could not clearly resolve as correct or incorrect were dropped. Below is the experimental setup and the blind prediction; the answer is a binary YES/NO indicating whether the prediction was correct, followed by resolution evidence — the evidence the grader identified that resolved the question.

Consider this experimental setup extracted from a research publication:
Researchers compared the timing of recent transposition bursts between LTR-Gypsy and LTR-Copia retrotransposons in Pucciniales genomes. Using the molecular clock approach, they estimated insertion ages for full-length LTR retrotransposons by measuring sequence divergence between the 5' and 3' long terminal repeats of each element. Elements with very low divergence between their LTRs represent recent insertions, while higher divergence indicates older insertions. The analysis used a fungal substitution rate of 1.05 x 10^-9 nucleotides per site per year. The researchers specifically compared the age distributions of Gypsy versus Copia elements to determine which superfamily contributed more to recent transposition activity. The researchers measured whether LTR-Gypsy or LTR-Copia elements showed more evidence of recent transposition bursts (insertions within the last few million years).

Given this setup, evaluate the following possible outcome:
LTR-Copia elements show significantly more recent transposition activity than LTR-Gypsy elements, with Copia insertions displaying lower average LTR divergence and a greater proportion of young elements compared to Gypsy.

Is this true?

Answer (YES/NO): NO